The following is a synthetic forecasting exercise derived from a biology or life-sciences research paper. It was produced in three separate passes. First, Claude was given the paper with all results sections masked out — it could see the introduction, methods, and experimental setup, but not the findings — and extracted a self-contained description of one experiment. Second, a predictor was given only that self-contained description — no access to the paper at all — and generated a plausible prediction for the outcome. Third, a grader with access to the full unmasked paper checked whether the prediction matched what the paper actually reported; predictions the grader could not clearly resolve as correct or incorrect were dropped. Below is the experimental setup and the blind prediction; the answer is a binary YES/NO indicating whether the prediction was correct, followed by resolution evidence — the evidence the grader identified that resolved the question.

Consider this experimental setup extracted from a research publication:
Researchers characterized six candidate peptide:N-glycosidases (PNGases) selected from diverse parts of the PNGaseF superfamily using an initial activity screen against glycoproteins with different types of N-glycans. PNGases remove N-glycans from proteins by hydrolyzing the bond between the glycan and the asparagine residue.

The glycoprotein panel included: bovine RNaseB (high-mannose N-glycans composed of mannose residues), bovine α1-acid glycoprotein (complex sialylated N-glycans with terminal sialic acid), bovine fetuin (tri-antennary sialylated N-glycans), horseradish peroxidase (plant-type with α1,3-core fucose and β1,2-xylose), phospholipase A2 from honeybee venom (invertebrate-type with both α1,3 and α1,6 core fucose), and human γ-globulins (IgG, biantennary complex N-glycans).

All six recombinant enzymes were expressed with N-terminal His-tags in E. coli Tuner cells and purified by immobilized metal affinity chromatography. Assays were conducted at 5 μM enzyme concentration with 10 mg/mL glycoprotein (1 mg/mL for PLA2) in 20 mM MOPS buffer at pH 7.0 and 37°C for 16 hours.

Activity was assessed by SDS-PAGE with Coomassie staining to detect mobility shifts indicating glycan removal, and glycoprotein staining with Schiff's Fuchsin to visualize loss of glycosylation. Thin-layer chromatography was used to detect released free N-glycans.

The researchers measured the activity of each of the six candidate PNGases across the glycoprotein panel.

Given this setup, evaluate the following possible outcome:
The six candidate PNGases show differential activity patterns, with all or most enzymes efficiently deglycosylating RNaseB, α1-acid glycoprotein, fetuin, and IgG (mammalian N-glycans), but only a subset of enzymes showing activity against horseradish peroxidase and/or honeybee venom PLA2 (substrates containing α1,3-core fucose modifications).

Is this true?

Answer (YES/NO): NO